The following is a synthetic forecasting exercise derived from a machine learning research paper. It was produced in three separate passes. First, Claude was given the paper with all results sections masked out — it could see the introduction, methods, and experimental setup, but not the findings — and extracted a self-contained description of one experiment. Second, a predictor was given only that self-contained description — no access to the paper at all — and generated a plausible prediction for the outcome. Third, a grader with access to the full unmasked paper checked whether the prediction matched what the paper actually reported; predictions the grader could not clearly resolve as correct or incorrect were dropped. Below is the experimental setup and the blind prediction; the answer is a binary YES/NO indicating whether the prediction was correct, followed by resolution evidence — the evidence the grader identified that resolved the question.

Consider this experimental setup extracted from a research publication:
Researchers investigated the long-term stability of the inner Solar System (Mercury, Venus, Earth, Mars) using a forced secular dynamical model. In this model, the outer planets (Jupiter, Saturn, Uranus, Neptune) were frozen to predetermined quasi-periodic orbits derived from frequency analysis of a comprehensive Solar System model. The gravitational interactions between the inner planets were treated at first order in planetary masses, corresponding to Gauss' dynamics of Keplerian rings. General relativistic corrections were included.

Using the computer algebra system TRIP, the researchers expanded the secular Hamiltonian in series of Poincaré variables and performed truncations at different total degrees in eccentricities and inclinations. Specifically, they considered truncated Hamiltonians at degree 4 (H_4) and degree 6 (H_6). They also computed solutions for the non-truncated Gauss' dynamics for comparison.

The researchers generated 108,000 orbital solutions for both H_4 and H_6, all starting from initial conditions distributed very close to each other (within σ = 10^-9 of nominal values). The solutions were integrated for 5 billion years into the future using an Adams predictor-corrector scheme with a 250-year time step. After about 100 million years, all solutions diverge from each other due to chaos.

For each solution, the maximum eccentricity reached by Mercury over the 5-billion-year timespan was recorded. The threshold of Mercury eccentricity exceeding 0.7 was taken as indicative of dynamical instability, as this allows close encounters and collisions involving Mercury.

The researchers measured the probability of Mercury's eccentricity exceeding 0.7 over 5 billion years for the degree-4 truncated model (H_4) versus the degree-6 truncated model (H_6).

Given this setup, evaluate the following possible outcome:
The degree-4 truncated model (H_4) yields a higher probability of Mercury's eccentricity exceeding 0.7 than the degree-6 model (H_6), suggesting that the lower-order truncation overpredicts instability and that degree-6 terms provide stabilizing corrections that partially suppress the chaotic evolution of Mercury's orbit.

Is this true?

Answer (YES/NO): NO